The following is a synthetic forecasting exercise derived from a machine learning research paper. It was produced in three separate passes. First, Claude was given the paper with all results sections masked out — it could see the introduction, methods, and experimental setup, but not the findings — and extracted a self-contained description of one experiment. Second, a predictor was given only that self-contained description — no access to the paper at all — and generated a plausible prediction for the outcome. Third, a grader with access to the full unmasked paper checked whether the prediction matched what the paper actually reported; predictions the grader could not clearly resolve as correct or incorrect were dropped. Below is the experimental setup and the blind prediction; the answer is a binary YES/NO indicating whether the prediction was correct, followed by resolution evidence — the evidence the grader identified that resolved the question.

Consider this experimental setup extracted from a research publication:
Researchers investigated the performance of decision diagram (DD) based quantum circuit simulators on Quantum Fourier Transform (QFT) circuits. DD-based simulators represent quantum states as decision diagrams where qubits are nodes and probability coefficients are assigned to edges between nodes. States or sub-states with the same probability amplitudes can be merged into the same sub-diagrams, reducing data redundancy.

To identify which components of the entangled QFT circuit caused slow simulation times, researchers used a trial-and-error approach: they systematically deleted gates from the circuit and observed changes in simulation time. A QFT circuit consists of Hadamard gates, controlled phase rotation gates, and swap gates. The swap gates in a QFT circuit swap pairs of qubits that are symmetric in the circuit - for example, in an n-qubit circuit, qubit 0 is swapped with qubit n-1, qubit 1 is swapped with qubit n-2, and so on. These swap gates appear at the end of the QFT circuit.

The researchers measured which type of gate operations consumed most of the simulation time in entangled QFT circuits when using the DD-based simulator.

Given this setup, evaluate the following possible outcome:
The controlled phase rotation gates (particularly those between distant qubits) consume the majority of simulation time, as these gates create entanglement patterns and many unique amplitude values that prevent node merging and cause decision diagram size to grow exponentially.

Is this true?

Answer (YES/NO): NO